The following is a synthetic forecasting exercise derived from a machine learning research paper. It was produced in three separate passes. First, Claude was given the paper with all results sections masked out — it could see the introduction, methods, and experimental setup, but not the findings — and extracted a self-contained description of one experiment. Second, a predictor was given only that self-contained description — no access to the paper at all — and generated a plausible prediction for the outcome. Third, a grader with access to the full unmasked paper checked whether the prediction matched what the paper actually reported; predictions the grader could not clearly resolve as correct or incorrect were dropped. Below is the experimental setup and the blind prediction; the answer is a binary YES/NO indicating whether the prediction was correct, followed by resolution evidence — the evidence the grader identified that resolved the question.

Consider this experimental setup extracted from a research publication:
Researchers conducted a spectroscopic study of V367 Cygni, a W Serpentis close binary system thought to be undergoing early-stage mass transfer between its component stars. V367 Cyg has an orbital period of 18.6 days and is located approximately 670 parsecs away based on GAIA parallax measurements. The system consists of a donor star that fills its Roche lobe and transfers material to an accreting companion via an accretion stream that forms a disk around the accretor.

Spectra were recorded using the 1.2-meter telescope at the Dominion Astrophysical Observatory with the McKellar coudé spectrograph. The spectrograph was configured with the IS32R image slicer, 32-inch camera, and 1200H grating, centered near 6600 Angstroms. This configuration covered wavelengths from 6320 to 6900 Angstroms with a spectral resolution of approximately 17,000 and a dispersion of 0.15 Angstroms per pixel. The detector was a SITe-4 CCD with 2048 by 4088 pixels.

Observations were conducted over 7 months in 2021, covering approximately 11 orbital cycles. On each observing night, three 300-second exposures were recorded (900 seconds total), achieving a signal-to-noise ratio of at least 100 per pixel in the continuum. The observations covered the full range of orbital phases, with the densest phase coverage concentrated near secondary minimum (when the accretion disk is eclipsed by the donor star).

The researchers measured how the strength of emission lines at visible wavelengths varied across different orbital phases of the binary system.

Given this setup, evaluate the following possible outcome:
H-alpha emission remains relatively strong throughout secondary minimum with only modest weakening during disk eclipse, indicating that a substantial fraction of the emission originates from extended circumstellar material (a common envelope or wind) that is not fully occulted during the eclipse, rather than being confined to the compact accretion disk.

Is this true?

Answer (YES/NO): NO